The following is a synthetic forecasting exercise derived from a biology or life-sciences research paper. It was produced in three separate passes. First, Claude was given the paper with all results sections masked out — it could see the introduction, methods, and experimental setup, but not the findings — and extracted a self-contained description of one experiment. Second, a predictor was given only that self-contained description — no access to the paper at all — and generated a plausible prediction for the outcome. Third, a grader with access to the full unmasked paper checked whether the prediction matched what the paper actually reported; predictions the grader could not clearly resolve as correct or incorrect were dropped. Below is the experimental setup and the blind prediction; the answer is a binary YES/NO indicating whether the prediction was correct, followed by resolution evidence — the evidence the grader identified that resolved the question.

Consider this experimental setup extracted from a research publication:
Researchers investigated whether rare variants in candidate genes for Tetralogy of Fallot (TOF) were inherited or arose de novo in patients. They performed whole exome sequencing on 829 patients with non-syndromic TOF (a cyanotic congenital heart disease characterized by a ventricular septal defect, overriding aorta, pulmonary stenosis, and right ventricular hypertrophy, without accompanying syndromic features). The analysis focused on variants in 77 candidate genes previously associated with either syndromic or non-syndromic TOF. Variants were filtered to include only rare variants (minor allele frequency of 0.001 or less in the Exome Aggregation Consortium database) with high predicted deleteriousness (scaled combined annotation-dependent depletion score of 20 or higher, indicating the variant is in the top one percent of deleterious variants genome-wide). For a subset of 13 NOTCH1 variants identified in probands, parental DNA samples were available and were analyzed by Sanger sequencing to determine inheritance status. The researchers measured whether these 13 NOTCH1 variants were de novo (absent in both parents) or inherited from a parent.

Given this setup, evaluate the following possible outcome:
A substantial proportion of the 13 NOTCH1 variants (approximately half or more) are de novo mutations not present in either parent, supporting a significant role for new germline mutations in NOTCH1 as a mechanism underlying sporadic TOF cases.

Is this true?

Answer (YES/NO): NO